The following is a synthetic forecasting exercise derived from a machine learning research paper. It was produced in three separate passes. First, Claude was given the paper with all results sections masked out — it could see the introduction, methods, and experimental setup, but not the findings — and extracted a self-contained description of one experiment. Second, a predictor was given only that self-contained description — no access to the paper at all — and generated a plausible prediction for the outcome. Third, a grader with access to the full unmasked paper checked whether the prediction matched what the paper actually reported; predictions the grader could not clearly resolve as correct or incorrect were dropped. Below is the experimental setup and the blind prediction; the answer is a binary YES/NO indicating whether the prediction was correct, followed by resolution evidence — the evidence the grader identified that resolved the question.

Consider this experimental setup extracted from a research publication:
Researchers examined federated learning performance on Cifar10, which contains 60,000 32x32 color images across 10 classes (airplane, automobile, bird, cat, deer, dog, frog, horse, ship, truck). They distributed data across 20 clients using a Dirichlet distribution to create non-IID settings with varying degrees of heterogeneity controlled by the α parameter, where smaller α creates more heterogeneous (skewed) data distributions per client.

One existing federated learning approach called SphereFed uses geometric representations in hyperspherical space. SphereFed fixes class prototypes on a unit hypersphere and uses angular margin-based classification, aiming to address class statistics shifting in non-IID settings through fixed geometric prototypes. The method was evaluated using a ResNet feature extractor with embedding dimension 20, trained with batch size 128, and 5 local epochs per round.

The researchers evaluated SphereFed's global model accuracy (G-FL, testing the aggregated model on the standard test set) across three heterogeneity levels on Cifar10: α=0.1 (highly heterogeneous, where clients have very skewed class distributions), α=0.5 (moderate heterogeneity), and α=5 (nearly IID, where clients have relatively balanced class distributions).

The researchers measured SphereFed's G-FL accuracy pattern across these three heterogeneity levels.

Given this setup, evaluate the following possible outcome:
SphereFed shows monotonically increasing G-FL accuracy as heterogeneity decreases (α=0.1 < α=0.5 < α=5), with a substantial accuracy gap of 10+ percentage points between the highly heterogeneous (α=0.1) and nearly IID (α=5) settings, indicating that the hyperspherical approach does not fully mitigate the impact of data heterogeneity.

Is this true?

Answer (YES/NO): YES